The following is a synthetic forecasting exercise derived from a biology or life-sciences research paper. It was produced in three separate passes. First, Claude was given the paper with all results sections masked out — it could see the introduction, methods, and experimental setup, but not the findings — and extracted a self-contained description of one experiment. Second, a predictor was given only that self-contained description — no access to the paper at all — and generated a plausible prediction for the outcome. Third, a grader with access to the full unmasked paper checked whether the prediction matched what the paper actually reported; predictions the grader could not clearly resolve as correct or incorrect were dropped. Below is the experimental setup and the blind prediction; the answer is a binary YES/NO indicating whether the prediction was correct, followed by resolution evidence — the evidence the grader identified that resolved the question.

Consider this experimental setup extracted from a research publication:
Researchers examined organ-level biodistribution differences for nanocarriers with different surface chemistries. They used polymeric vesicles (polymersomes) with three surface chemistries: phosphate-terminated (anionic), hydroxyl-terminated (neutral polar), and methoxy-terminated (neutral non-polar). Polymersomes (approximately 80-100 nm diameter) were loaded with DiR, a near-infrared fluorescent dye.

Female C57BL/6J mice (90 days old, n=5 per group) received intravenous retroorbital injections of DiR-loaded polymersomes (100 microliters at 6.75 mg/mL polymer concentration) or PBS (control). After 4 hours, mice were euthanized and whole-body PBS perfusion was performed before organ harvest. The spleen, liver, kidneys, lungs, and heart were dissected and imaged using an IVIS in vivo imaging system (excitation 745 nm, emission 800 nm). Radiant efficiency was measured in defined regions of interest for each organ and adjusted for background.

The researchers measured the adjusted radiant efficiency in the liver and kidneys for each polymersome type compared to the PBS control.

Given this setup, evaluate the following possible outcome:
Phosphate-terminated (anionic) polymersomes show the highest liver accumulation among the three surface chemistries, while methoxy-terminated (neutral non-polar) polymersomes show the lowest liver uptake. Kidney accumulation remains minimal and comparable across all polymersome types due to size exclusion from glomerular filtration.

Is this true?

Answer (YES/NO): NO